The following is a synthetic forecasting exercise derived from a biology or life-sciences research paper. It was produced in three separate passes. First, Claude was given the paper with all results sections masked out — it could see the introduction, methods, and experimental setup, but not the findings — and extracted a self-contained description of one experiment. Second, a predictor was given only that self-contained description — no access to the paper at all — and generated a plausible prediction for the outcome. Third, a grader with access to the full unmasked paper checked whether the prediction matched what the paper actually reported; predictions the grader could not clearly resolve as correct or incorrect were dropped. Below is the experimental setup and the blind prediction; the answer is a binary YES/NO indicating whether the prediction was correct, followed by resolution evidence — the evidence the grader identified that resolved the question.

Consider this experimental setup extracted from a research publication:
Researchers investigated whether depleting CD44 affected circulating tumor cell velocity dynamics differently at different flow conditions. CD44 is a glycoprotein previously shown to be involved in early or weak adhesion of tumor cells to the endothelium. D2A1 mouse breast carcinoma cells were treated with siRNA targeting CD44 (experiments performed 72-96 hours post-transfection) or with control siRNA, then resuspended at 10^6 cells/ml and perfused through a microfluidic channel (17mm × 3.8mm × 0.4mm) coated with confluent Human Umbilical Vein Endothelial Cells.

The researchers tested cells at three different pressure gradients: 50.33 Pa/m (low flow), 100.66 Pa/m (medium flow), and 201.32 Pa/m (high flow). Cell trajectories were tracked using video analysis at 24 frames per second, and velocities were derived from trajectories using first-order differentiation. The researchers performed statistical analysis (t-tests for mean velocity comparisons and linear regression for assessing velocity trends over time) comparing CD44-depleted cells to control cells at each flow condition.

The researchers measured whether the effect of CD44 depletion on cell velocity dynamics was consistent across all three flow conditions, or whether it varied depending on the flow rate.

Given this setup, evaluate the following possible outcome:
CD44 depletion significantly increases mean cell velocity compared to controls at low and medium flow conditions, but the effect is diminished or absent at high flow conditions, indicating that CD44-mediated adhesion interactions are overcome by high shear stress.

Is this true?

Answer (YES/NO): NO